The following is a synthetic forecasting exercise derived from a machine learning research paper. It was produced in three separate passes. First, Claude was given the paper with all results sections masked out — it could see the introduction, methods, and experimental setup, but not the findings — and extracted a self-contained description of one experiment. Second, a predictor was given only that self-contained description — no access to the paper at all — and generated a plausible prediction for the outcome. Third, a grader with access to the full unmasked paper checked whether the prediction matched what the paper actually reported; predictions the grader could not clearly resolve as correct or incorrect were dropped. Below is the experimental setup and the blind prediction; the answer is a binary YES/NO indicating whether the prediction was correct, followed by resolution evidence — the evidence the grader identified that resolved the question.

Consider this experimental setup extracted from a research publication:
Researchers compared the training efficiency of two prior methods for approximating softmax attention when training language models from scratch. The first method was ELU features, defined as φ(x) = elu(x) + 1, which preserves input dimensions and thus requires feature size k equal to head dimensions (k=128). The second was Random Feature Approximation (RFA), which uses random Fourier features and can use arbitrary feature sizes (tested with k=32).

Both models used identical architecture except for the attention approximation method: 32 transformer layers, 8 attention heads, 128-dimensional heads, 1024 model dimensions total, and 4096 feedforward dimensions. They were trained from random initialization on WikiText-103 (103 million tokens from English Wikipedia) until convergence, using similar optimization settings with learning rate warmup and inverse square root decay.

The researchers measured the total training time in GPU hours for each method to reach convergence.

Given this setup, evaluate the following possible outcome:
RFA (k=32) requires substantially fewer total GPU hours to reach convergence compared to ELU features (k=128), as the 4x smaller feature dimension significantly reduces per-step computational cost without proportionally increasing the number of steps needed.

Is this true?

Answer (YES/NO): NO